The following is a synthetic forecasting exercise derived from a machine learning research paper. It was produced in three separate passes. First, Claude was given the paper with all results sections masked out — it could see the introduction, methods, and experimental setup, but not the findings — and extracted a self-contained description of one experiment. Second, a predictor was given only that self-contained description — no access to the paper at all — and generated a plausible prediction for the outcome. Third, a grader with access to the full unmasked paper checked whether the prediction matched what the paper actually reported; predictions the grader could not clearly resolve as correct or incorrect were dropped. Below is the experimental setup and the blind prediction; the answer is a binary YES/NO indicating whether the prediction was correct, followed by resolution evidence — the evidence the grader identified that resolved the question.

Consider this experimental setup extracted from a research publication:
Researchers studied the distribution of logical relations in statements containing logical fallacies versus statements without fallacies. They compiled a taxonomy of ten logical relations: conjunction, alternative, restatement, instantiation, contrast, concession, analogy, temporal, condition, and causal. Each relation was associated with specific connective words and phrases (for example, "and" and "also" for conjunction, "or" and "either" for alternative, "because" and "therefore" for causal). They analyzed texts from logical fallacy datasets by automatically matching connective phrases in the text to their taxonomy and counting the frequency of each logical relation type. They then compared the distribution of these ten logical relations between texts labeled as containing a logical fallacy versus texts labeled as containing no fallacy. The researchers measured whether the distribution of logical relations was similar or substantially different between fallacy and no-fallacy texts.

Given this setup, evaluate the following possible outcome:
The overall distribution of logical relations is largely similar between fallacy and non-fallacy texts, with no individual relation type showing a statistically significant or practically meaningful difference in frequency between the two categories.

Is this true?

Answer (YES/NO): YES